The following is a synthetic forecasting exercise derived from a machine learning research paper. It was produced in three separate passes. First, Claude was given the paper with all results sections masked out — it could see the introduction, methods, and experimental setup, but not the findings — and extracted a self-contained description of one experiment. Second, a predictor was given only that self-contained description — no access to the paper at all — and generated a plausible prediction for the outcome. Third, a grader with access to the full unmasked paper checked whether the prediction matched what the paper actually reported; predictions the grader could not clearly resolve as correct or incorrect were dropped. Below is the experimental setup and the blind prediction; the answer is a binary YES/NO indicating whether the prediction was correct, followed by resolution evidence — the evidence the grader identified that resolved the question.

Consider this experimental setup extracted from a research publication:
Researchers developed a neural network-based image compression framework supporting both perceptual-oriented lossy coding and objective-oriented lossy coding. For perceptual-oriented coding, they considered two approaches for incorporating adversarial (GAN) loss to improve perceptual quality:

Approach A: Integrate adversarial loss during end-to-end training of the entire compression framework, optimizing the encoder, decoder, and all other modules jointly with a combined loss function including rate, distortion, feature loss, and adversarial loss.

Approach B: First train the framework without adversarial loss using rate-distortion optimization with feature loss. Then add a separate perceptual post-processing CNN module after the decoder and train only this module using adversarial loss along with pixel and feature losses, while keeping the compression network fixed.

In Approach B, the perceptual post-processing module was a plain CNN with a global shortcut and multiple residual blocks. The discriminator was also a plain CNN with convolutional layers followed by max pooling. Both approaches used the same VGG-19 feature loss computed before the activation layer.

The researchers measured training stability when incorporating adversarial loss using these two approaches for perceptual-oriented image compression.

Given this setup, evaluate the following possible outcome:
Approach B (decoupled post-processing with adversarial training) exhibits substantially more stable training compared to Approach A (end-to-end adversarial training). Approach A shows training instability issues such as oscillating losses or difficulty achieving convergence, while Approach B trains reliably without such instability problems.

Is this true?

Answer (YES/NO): YES